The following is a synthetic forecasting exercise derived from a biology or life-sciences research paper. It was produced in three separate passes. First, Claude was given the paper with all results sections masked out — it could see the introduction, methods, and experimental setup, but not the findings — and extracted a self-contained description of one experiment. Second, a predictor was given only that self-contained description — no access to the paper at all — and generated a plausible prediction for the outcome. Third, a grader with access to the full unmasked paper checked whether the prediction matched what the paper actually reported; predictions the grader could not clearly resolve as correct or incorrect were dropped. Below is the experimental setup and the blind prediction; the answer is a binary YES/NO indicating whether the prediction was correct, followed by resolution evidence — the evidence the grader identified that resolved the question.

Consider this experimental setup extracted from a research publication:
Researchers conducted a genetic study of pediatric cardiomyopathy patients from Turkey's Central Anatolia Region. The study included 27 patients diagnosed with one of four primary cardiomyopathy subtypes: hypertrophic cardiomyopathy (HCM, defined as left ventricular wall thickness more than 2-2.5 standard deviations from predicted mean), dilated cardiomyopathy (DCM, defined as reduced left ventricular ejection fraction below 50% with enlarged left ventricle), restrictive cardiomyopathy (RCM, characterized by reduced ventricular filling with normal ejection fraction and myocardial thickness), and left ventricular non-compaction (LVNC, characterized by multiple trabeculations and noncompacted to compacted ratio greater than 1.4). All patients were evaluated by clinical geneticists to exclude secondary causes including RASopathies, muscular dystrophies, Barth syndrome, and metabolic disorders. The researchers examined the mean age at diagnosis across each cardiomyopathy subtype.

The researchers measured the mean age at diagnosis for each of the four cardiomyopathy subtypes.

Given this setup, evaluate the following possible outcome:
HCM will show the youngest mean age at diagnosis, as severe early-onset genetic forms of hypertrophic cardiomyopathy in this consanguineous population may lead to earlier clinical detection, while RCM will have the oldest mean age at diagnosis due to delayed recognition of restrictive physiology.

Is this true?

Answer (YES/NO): NO